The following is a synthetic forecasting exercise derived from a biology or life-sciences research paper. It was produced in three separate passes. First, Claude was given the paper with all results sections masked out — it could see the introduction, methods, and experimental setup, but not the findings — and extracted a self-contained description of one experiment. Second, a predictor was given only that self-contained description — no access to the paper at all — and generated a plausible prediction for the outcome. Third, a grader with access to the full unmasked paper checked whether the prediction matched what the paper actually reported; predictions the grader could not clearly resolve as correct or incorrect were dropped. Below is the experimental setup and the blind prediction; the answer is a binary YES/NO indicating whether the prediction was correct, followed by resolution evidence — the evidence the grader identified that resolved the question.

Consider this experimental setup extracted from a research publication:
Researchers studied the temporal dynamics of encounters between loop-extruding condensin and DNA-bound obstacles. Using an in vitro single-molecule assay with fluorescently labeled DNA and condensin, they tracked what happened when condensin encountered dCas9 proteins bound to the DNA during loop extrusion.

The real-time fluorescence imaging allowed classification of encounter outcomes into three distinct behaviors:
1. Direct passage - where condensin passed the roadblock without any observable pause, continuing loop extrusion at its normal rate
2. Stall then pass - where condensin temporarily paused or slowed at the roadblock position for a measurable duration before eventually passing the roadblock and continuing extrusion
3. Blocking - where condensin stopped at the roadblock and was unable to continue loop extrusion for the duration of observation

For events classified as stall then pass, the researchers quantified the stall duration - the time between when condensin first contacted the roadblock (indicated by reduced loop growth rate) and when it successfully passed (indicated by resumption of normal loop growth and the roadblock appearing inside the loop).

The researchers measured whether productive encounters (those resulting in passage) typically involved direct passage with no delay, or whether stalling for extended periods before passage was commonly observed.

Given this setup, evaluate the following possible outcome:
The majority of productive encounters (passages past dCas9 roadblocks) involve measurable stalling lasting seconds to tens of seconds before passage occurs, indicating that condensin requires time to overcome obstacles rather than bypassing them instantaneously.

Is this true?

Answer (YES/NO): NO